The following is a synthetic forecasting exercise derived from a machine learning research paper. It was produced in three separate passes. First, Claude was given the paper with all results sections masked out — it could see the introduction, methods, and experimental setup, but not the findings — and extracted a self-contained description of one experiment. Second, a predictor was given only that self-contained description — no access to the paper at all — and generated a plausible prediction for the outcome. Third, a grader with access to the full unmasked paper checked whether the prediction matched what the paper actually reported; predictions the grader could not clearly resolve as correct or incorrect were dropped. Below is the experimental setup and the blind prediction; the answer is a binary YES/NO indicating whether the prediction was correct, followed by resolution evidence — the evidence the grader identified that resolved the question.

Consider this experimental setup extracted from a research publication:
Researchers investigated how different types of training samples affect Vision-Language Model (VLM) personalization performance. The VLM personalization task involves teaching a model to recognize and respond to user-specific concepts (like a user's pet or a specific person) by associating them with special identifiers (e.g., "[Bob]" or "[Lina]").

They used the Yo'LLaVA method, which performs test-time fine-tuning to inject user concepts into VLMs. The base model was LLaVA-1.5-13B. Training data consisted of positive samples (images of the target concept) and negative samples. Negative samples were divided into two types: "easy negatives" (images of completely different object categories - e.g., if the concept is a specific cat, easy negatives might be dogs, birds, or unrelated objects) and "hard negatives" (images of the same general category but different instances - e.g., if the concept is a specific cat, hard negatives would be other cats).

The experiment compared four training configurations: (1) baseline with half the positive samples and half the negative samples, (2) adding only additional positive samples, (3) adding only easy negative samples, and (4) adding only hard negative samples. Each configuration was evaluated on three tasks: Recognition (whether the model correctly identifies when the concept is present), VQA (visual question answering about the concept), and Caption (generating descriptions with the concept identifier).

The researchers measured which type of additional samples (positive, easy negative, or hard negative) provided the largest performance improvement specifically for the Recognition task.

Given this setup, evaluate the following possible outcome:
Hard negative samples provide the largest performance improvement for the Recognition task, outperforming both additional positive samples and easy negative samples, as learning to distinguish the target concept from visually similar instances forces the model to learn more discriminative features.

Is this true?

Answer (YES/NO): NO